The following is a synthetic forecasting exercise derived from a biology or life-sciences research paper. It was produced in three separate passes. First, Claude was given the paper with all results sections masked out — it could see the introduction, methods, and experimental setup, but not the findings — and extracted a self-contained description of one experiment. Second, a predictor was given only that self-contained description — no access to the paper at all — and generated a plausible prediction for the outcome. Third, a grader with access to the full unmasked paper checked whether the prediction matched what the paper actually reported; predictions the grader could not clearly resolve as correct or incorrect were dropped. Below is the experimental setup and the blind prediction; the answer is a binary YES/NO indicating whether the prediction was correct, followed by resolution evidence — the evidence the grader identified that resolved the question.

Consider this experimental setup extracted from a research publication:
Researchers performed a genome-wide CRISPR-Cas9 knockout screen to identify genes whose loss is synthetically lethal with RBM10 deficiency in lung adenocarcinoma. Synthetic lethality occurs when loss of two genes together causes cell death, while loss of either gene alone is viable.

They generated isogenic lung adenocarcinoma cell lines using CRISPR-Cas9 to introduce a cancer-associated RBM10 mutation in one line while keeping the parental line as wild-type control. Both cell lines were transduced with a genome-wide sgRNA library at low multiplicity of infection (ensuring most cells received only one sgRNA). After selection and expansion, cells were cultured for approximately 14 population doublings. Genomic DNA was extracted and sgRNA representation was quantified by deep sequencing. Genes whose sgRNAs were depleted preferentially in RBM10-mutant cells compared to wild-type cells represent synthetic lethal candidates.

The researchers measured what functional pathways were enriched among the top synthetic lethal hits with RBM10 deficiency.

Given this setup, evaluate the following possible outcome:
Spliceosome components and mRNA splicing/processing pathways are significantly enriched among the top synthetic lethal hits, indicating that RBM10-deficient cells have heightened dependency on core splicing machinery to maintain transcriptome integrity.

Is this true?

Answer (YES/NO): YES